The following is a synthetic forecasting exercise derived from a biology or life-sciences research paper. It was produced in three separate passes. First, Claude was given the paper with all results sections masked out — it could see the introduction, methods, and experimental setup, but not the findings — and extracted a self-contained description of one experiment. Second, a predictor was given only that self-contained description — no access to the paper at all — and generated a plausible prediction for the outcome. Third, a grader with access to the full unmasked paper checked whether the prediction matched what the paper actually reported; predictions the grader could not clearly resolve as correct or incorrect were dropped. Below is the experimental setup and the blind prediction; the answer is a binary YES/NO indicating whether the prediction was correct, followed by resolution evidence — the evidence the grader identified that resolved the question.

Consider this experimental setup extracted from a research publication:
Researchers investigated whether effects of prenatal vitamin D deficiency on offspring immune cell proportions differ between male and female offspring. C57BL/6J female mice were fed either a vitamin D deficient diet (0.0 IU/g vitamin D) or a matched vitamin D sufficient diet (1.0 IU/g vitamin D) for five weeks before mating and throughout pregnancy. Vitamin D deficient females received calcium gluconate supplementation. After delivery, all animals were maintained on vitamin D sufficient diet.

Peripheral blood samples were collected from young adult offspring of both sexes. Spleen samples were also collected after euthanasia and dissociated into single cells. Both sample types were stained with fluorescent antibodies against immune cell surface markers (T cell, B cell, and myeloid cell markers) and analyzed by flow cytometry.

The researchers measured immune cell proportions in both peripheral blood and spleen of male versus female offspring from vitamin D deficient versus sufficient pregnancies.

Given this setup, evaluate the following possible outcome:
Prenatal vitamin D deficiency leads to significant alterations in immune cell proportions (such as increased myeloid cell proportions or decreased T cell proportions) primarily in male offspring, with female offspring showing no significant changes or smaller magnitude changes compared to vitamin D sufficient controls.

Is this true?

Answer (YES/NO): YES